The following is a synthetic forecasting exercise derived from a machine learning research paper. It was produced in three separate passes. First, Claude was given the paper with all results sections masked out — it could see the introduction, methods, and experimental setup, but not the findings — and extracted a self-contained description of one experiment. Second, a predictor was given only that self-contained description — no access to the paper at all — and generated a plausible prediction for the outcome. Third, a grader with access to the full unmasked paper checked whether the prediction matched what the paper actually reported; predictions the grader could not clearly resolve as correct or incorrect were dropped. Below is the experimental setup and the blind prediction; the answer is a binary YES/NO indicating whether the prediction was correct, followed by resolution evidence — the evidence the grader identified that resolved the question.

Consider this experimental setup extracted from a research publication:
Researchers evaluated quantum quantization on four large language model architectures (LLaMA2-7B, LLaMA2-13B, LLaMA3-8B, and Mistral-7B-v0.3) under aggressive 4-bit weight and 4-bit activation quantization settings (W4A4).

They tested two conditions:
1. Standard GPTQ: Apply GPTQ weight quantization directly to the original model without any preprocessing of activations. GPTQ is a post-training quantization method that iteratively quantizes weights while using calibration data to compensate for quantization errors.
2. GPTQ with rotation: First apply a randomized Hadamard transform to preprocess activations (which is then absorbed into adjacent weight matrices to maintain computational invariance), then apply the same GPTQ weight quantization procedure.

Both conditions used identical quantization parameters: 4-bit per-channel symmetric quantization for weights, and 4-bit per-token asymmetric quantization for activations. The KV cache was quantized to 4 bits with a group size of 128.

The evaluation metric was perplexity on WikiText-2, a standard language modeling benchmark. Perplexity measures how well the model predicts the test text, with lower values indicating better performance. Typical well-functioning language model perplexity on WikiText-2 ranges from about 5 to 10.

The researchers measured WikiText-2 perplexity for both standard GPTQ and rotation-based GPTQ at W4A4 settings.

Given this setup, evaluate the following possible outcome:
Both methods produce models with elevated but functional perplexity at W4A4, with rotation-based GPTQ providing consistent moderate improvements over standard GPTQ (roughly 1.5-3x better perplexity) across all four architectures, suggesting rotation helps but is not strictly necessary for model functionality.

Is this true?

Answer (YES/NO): NO